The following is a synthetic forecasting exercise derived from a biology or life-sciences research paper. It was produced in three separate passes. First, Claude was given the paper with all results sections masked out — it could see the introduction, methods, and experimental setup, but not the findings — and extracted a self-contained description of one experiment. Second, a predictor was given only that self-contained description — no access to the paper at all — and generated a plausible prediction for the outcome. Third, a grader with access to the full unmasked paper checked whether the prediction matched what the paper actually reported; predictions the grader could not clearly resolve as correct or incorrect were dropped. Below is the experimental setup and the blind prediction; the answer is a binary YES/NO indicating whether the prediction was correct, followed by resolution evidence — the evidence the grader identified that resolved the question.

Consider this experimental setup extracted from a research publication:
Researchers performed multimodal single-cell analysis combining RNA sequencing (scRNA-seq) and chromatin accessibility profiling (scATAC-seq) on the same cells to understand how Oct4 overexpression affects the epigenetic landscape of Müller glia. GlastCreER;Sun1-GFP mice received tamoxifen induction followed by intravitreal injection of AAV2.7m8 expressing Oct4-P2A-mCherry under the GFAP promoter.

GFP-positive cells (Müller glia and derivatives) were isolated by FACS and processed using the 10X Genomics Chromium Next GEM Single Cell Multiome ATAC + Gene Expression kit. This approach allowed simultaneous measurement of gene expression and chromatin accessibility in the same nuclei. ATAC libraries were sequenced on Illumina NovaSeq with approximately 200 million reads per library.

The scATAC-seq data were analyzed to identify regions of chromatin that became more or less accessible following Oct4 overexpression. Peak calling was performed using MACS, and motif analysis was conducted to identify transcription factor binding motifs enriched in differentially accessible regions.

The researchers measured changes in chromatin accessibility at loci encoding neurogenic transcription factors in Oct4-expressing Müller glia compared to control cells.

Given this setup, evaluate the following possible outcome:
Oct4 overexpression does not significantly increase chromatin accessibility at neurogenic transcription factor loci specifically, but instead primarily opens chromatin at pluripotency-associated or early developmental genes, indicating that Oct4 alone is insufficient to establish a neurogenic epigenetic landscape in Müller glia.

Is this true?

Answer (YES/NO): NO